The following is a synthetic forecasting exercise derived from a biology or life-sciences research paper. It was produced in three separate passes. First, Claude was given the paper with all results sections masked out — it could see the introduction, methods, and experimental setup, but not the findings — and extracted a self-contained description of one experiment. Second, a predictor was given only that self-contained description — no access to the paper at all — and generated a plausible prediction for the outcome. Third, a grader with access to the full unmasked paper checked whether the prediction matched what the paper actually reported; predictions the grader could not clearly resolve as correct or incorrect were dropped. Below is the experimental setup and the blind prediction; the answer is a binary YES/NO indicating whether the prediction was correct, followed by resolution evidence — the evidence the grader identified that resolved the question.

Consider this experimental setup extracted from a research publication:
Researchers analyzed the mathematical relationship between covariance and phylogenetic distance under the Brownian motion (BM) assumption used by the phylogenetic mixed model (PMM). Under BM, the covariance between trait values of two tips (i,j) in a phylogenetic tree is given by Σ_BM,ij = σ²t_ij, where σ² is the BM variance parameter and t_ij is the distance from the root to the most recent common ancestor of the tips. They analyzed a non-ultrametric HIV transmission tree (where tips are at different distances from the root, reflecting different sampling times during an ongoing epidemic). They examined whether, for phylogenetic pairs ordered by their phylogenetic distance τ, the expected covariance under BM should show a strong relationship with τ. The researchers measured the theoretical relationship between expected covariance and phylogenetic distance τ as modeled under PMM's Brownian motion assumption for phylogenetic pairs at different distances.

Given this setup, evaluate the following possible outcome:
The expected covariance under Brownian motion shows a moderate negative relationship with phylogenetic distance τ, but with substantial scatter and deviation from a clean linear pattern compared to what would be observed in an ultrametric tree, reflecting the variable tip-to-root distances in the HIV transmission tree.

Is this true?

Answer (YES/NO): NO